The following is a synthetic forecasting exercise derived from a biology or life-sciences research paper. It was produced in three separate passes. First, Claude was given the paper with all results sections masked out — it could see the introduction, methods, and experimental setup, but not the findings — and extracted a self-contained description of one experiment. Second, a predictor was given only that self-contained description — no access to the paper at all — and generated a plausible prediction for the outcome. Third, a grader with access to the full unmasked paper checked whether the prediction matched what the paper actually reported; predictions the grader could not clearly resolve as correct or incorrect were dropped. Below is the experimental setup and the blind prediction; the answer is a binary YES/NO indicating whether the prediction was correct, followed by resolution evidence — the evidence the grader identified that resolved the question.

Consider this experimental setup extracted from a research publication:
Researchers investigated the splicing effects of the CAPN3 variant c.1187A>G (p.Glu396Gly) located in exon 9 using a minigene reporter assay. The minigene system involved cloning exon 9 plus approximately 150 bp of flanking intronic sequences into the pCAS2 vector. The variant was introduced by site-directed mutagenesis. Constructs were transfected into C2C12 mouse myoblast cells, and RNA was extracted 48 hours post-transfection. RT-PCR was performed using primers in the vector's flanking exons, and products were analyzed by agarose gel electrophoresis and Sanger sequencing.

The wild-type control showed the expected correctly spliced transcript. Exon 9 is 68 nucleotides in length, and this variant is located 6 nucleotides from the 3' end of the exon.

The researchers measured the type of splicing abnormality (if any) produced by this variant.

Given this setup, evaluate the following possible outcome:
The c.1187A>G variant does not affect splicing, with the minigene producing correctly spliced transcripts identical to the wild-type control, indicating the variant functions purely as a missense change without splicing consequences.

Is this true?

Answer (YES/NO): NO